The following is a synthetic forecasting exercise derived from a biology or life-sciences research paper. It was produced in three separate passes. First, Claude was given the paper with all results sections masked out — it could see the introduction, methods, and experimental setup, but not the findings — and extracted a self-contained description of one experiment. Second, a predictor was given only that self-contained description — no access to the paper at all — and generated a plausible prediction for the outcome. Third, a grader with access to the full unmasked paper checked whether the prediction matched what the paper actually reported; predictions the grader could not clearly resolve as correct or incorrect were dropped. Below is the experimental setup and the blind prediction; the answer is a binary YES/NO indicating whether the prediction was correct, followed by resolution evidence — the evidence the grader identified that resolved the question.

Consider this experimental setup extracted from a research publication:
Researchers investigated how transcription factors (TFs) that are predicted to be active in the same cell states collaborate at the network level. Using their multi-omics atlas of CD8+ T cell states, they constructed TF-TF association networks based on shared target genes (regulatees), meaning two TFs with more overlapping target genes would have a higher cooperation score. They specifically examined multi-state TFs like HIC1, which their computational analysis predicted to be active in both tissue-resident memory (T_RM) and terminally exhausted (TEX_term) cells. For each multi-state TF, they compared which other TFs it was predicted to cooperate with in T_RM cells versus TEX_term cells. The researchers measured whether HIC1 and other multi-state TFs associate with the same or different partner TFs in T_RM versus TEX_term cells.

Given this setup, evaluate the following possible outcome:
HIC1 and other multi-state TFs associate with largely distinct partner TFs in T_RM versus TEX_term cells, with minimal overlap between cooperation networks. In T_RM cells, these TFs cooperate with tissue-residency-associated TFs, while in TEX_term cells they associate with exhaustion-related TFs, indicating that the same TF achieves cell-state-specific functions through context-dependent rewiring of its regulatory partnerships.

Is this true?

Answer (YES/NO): YES